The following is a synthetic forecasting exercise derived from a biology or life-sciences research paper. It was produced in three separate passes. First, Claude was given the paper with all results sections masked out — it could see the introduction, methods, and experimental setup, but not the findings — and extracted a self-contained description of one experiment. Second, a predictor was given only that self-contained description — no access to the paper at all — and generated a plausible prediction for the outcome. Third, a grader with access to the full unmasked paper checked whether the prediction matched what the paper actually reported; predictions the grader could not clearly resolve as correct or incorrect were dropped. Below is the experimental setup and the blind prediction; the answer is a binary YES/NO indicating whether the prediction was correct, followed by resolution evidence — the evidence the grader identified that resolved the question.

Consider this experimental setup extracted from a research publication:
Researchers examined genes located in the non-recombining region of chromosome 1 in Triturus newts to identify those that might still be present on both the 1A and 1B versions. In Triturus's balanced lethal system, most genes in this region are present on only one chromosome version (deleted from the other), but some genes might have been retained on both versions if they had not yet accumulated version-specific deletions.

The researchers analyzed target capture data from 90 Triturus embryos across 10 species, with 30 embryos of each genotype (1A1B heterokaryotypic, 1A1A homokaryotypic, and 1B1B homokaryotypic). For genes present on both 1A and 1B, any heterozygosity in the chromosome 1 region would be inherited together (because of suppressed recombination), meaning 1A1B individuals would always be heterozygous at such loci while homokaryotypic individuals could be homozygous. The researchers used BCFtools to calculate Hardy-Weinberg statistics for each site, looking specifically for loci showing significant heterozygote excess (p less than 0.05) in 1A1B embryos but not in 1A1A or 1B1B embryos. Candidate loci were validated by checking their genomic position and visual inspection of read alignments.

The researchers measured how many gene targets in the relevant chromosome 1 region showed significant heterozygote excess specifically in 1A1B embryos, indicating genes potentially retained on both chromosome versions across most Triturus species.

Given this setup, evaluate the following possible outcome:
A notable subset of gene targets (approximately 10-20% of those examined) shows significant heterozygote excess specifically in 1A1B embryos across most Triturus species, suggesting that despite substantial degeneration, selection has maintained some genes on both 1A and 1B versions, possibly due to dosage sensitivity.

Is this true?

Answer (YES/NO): NO